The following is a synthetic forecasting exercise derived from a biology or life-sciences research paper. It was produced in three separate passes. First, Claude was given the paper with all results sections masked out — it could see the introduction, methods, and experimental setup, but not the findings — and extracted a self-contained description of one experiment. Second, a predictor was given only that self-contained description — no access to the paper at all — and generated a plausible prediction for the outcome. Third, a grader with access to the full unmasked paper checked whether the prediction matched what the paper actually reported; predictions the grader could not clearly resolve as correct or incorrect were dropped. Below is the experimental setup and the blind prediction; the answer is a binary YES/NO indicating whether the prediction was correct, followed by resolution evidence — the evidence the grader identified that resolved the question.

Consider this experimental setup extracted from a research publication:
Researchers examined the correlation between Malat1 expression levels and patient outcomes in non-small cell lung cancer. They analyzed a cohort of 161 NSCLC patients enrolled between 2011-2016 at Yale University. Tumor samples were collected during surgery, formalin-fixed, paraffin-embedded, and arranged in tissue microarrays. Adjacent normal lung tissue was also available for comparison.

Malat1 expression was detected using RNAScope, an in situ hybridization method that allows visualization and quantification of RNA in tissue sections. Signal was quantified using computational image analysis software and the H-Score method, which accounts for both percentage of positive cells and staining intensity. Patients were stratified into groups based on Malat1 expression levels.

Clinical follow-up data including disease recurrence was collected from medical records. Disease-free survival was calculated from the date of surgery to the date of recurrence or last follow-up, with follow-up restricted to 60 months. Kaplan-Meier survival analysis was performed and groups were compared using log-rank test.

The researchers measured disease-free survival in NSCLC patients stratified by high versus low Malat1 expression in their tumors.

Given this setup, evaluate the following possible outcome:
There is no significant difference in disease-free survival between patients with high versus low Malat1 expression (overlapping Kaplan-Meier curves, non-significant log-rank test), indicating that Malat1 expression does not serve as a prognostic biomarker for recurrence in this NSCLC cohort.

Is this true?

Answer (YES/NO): NO